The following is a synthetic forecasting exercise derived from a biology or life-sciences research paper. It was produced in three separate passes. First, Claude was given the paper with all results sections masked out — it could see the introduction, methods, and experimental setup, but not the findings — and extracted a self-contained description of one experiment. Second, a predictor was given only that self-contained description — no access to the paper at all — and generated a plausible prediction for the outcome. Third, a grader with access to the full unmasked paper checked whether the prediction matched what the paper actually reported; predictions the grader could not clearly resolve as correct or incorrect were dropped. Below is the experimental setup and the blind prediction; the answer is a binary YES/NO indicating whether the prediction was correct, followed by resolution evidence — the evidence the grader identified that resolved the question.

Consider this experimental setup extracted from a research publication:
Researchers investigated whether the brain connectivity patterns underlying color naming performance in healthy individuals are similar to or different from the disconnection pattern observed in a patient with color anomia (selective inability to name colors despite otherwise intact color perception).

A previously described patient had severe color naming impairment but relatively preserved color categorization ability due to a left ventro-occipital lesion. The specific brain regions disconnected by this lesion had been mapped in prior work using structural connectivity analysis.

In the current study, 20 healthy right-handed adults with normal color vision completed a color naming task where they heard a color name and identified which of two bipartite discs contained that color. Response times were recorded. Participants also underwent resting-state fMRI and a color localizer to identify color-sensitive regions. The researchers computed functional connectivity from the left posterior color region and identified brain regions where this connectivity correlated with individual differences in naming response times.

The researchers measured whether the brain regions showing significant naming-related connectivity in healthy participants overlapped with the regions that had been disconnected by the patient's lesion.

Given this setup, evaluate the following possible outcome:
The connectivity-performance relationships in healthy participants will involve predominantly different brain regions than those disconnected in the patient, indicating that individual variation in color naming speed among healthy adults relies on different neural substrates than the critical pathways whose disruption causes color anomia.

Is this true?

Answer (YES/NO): NO